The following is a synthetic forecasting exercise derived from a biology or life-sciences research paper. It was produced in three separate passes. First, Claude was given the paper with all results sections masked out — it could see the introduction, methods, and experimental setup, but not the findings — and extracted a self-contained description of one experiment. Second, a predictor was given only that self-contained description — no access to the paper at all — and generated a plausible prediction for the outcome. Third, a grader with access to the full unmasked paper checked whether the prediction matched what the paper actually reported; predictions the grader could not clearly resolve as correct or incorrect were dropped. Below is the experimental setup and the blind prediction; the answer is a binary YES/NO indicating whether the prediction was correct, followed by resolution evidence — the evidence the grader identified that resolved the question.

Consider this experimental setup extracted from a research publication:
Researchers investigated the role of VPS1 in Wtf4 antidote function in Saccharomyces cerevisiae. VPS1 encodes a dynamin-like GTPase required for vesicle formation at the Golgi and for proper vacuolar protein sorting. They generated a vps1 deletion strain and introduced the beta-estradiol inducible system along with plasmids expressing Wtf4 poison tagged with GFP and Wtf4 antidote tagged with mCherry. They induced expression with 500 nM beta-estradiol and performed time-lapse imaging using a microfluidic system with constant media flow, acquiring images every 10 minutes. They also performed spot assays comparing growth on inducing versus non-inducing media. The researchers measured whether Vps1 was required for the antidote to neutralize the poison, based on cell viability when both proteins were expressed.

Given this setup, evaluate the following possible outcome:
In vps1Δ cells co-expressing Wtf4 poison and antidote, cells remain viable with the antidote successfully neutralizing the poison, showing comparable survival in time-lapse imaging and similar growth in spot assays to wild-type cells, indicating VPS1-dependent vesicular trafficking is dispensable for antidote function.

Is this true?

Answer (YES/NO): NO